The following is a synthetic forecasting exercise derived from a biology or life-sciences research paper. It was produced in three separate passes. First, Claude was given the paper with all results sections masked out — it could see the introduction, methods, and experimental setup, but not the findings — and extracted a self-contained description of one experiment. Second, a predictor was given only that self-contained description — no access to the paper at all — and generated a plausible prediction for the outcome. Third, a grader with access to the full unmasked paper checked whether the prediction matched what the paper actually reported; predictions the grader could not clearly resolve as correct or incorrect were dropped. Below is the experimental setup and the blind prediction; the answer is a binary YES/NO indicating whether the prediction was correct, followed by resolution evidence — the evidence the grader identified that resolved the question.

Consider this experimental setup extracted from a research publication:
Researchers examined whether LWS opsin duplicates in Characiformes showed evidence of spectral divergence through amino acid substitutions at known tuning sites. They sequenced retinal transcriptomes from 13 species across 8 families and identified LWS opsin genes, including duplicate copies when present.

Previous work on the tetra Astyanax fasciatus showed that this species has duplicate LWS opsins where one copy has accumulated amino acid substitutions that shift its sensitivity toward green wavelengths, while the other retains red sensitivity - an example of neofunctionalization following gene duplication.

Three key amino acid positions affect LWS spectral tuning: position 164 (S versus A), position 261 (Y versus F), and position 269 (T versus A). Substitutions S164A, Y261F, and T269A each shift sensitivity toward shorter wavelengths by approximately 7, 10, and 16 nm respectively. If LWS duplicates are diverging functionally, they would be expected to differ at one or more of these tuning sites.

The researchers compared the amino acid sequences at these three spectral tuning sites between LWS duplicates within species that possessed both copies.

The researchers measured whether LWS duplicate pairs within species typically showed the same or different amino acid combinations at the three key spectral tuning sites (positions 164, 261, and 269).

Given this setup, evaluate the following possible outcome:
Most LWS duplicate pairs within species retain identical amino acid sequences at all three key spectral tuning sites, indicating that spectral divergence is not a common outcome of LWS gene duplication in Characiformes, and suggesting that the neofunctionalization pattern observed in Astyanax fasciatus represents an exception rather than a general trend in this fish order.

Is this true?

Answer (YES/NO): NO